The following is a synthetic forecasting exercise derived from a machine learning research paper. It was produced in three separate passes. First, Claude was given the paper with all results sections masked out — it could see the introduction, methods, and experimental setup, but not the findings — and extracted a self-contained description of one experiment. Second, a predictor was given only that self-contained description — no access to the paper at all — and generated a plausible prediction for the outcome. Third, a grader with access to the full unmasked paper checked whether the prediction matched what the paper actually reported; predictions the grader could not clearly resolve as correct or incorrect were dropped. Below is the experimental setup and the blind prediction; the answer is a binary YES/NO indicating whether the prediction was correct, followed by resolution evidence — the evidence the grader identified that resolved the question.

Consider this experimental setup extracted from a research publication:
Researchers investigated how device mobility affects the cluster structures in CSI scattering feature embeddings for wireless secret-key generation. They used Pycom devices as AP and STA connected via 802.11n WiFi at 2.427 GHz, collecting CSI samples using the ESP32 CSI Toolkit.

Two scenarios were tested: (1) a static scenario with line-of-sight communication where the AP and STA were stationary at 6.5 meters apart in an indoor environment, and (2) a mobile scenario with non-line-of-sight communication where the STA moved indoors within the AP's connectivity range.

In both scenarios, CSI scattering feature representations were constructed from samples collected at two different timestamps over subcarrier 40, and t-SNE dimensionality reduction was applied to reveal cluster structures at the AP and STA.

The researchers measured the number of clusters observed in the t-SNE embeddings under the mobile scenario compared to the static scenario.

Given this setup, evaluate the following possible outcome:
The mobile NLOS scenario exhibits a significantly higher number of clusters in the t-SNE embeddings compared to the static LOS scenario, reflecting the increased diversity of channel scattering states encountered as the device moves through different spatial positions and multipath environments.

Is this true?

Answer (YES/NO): NO